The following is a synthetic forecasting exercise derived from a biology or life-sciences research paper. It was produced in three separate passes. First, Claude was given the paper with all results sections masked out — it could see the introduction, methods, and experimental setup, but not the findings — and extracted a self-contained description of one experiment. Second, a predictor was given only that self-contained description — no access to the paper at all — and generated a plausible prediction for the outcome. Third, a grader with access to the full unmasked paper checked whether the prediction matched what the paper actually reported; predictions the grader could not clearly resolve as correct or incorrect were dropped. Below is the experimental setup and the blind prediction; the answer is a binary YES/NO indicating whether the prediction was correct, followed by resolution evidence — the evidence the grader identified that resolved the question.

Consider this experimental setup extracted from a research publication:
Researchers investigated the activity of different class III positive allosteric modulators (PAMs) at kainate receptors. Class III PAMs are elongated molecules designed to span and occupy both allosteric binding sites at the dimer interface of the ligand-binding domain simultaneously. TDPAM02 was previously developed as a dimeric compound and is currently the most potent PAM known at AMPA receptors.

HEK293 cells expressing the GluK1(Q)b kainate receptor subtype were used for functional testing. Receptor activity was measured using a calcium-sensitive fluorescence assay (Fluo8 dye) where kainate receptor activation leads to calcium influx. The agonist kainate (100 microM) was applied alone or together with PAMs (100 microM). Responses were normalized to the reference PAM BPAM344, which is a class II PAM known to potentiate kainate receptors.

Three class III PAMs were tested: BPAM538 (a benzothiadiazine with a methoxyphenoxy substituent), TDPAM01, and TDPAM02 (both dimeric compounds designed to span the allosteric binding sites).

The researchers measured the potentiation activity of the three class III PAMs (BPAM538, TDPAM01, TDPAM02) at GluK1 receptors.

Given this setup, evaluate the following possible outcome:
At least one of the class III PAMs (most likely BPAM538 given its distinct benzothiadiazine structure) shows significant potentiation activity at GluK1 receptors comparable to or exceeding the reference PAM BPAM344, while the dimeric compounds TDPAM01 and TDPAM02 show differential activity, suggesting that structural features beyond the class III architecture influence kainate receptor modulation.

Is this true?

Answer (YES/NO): YES